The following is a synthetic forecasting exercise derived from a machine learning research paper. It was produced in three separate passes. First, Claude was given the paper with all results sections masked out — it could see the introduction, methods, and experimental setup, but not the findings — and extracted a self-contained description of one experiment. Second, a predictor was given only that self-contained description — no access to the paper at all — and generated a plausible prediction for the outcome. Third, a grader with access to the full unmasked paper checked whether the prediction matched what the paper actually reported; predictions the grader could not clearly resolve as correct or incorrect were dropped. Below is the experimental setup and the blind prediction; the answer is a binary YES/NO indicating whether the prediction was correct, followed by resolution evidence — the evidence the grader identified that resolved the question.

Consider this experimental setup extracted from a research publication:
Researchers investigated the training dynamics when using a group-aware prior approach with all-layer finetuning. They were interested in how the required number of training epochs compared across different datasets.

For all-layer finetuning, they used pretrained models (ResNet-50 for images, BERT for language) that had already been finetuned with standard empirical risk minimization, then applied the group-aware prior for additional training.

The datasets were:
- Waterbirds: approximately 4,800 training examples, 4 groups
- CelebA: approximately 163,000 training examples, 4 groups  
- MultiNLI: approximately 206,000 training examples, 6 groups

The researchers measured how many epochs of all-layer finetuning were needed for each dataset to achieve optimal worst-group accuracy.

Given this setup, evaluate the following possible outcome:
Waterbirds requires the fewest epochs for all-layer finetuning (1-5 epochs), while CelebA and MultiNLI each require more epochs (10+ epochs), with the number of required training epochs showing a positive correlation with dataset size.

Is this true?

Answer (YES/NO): NO